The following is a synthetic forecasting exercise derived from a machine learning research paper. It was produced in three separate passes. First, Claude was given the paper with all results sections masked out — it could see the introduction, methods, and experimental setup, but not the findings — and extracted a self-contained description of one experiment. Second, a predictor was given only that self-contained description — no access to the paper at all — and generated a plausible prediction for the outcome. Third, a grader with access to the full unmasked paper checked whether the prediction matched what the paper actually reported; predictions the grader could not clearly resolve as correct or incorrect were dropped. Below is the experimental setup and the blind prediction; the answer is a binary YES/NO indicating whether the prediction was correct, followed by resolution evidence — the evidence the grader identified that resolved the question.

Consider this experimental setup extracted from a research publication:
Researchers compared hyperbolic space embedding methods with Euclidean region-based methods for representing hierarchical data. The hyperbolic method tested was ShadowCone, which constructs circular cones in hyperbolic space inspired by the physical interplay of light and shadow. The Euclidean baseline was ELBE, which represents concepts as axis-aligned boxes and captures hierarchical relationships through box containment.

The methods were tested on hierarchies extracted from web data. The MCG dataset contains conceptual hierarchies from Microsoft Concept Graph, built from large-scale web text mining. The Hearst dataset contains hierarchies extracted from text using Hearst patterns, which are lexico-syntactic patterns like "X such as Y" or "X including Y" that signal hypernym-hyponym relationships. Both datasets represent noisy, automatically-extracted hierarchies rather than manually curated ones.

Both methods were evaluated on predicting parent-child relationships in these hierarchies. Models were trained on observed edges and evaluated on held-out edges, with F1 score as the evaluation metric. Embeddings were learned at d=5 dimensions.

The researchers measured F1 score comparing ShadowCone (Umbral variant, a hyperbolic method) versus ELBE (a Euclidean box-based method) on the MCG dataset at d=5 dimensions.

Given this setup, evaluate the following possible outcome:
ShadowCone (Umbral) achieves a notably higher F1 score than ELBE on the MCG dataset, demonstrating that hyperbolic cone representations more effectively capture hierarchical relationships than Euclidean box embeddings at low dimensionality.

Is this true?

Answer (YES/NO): NO